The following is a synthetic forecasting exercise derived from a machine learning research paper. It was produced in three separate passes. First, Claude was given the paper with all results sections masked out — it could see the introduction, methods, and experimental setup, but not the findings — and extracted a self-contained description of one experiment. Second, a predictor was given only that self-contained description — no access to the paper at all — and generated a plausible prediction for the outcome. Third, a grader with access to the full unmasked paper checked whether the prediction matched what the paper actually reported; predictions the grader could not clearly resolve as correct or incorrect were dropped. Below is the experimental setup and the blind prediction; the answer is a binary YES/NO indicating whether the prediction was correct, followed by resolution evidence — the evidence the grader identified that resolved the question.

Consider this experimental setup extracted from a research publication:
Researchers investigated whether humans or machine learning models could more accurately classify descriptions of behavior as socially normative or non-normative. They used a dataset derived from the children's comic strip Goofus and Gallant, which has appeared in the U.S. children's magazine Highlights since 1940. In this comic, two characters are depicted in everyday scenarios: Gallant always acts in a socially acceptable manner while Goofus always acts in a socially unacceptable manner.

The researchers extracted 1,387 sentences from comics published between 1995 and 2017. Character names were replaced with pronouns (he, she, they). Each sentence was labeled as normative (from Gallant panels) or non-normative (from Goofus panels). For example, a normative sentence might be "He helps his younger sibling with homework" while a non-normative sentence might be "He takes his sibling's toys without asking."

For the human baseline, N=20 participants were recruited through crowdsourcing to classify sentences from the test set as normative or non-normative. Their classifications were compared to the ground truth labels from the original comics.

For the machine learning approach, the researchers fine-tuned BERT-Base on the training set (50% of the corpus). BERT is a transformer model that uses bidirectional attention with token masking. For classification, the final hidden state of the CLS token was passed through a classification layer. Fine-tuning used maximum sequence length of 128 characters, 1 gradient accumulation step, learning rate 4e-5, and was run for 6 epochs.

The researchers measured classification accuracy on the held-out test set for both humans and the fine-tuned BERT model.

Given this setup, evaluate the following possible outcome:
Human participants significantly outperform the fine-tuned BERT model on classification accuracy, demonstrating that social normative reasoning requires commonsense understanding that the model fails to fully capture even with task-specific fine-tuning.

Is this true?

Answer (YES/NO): NO